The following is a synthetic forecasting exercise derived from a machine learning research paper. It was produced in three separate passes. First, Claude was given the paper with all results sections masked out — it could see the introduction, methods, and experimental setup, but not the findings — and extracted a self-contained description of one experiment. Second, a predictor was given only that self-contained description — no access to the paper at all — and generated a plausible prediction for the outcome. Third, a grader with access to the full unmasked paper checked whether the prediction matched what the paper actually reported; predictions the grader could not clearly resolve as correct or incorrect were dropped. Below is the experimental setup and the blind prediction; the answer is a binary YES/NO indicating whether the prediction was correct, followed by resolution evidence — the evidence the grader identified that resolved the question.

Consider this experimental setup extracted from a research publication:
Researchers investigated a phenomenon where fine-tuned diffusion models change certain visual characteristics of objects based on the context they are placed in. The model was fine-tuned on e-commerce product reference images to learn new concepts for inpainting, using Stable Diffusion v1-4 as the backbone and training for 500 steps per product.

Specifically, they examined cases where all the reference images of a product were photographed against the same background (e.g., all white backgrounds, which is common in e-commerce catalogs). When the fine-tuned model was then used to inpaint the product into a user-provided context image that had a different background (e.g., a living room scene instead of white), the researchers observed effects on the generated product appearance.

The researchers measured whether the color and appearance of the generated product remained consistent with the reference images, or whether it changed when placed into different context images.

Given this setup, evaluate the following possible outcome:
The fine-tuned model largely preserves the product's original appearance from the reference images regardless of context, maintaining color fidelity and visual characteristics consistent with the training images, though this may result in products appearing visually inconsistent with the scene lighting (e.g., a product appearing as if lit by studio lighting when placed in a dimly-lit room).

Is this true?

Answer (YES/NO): NO